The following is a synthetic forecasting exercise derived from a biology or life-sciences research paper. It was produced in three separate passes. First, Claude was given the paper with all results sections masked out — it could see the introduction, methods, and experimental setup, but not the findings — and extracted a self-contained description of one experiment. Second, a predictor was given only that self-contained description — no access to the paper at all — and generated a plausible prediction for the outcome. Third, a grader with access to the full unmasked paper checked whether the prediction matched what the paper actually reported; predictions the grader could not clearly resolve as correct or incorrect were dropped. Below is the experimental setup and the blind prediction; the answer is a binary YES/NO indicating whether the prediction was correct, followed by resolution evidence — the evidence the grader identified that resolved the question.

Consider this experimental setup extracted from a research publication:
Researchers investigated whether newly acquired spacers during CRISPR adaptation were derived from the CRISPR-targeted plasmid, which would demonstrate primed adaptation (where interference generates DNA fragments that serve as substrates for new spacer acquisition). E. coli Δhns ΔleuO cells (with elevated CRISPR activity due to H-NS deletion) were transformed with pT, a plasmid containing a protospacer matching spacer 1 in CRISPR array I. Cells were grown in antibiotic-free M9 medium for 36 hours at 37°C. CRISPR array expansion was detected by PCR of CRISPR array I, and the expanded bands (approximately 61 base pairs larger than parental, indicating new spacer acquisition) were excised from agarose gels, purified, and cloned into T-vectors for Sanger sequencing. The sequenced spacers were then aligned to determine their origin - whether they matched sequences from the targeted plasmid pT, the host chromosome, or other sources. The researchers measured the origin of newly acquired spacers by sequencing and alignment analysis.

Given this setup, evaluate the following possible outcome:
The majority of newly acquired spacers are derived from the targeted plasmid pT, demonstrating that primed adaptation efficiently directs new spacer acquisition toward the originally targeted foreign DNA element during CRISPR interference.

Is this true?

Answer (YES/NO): YES